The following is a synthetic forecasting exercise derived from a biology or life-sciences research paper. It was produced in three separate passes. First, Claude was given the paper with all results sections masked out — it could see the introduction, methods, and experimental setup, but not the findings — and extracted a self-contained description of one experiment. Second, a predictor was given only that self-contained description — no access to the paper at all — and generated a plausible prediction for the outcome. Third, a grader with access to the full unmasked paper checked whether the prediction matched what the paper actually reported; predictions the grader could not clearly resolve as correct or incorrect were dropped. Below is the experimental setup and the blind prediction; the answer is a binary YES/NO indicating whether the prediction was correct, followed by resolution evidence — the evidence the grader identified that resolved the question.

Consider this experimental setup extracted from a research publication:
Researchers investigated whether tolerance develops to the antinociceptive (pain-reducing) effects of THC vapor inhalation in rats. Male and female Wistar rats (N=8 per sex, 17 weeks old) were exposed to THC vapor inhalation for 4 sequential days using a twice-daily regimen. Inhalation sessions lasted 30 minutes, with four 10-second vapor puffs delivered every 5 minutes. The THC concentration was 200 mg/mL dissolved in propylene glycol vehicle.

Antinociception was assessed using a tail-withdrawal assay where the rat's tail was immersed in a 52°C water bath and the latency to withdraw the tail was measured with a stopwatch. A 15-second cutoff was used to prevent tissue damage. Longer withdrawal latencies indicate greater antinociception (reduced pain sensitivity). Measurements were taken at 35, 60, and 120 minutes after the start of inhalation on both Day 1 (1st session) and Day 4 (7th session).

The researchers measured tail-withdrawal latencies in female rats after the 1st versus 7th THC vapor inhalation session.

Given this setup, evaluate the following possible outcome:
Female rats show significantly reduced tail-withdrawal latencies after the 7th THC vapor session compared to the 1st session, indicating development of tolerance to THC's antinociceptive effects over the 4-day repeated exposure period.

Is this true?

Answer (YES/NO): YES